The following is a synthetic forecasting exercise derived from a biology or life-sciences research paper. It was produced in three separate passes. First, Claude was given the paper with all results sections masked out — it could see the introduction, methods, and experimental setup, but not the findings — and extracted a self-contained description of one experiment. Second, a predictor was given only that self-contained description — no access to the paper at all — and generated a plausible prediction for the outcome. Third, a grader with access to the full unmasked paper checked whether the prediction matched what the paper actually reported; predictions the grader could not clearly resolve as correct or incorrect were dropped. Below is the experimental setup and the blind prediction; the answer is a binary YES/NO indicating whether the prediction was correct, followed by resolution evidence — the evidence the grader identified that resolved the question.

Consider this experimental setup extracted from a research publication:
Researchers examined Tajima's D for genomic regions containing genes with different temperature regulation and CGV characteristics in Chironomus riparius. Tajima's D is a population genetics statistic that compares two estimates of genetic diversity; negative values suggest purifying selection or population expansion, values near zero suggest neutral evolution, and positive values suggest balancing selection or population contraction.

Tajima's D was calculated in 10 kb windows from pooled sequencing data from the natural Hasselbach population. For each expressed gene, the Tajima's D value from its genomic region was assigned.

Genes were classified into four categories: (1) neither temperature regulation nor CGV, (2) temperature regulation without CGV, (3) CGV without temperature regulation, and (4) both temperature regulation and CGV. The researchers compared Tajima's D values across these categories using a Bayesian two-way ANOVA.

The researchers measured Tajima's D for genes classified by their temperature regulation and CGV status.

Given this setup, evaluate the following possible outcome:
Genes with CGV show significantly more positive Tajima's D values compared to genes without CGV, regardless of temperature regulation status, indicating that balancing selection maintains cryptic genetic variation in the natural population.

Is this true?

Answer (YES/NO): NO